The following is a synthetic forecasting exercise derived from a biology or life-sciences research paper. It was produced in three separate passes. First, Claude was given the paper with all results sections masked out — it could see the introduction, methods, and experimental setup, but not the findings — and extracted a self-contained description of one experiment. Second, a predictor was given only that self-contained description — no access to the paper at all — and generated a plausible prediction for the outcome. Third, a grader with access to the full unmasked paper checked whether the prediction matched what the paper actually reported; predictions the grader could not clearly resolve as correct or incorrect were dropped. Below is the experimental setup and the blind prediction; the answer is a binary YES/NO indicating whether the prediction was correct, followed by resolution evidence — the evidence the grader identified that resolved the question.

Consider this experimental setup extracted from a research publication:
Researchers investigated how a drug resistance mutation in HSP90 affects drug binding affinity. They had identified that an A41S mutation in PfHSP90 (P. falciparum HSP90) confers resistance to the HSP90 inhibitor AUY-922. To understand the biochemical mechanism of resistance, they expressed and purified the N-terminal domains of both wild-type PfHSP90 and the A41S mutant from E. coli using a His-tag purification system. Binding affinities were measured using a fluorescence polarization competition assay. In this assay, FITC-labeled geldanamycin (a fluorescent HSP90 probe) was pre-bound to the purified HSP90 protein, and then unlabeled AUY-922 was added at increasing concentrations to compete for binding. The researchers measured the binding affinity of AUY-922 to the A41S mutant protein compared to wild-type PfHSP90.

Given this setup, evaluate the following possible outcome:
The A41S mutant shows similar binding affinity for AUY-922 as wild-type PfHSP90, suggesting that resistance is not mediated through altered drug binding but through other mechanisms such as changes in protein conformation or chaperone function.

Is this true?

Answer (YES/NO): NO